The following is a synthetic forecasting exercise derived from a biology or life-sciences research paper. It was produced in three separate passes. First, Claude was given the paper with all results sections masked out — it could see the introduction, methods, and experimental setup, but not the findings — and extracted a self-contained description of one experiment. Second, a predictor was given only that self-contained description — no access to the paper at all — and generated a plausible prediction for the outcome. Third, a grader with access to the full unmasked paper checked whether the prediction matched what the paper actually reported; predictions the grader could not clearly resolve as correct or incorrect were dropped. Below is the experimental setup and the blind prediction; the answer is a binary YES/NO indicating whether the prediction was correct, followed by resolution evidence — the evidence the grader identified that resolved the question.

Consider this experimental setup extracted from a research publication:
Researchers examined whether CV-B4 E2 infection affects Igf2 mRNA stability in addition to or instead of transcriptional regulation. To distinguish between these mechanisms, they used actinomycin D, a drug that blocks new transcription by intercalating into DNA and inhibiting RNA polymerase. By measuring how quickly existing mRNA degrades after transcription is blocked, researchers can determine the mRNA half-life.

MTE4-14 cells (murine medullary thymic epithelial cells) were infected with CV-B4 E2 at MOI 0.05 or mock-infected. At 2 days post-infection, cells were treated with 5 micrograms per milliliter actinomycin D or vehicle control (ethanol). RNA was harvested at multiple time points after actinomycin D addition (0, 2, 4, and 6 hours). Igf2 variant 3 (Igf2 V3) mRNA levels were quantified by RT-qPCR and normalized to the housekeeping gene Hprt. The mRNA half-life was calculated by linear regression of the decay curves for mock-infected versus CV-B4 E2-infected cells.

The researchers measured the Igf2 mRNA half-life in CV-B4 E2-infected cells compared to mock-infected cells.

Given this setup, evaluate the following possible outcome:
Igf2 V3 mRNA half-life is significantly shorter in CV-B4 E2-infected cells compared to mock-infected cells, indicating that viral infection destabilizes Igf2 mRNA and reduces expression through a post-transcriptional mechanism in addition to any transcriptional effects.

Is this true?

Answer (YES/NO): NO